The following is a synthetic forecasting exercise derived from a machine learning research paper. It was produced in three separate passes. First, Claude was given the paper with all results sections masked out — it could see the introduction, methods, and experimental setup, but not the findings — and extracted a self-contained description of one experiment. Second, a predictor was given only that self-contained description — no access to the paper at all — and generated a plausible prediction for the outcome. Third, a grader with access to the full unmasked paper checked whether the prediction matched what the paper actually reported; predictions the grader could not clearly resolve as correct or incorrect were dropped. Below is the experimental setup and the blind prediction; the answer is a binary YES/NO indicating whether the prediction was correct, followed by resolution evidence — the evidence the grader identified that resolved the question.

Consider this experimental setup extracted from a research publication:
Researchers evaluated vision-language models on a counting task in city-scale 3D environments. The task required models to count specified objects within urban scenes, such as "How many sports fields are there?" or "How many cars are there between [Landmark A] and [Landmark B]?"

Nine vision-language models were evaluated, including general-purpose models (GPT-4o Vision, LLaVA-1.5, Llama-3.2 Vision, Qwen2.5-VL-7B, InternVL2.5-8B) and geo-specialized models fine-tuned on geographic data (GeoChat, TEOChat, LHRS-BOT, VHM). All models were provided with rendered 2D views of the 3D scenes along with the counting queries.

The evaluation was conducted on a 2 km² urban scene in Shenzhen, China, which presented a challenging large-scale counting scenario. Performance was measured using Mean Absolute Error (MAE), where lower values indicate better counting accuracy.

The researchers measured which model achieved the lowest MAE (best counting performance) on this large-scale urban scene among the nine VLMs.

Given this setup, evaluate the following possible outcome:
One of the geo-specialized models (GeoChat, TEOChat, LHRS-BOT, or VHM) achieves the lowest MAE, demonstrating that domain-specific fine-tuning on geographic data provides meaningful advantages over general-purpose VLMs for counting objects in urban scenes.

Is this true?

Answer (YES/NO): YES